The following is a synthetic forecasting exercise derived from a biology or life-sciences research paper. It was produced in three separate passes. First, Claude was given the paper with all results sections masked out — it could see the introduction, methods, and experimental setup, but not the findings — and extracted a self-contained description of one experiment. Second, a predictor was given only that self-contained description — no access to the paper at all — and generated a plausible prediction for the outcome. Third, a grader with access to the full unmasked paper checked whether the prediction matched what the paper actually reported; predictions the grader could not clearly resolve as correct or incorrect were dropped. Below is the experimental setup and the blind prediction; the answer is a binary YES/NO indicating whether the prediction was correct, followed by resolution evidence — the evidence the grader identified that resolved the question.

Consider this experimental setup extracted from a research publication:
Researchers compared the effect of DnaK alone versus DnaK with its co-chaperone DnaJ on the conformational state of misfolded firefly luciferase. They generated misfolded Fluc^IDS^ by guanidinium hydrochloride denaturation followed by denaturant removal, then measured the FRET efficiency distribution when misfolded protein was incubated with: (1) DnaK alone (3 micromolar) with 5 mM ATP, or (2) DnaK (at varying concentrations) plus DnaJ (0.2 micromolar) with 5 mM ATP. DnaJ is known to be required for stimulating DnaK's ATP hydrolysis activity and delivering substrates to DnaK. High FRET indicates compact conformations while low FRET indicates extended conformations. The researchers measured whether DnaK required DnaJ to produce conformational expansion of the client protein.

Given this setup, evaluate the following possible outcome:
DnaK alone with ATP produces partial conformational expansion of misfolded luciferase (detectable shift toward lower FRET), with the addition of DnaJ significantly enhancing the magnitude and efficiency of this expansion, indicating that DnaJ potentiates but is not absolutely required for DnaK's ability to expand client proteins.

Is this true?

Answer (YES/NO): NO